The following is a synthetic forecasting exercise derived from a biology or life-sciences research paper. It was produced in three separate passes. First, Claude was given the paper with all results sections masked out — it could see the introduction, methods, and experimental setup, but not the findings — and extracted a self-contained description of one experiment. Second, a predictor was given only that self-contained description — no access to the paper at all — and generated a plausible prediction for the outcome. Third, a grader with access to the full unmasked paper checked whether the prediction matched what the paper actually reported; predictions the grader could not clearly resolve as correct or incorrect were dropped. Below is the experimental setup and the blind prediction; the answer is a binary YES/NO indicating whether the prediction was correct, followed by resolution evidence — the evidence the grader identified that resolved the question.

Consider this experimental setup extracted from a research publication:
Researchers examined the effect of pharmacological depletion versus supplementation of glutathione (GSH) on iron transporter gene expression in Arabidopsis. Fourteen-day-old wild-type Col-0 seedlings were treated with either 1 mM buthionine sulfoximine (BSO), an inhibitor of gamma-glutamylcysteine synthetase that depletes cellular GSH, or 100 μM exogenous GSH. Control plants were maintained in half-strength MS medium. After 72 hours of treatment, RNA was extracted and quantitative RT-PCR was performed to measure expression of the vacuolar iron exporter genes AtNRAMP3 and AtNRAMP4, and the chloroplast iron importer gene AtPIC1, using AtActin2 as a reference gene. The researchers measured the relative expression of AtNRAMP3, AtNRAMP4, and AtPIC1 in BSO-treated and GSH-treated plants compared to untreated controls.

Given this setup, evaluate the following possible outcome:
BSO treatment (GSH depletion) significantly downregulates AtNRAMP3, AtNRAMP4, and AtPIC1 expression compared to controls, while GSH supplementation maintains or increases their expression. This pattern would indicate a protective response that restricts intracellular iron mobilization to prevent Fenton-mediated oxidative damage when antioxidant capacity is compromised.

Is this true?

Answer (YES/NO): YES